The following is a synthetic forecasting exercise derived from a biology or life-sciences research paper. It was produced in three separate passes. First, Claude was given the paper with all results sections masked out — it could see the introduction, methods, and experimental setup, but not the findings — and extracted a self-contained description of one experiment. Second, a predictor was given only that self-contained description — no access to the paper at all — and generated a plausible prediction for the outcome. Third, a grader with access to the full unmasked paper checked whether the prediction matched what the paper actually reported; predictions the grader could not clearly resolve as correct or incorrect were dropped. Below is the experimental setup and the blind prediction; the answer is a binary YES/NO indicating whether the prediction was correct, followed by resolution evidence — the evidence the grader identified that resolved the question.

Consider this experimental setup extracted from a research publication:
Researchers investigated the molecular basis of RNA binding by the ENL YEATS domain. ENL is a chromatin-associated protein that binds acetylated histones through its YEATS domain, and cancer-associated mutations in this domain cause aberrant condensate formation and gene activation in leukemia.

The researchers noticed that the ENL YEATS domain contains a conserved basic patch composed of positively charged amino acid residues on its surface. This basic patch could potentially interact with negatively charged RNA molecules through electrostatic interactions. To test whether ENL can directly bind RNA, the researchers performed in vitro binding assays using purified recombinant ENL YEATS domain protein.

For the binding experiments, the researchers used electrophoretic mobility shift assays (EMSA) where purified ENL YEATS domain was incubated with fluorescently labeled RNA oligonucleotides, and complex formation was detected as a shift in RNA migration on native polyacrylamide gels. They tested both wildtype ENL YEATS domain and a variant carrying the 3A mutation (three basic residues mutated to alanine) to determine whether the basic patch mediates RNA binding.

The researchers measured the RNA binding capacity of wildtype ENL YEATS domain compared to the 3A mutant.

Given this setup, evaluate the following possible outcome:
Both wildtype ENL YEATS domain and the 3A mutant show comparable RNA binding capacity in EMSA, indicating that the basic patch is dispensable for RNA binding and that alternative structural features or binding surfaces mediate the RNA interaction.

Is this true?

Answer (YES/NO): NO